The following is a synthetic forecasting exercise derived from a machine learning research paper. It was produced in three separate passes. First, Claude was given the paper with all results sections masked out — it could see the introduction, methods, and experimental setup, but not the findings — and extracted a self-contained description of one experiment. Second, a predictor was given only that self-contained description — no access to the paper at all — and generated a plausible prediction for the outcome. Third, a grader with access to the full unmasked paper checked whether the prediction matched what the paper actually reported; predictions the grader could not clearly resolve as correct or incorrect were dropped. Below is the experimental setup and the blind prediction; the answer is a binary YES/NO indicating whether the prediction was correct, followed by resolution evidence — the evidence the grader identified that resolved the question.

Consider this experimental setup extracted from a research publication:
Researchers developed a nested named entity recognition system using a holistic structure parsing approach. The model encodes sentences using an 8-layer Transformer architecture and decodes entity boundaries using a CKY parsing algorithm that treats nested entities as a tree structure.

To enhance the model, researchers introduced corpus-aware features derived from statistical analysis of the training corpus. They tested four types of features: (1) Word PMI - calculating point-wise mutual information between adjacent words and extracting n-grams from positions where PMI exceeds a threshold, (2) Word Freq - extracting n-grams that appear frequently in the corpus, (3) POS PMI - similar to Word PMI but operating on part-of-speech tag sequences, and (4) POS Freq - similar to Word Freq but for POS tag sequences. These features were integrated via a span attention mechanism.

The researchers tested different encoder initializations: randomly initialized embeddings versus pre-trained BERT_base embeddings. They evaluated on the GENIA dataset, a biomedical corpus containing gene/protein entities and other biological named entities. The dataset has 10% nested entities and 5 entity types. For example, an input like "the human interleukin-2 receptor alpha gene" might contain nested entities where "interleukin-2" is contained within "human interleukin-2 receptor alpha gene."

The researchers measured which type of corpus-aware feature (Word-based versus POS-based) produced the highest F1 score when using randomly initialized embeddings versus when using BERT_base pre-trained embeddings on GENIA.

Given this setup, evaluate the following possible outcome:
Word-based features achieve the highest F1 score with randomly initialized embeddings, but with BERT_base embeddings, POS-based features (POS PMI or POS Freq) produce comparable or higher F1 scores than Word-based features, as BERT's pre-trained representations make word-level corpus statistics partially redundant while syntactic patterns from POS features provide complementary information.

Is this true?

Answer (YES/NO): NO